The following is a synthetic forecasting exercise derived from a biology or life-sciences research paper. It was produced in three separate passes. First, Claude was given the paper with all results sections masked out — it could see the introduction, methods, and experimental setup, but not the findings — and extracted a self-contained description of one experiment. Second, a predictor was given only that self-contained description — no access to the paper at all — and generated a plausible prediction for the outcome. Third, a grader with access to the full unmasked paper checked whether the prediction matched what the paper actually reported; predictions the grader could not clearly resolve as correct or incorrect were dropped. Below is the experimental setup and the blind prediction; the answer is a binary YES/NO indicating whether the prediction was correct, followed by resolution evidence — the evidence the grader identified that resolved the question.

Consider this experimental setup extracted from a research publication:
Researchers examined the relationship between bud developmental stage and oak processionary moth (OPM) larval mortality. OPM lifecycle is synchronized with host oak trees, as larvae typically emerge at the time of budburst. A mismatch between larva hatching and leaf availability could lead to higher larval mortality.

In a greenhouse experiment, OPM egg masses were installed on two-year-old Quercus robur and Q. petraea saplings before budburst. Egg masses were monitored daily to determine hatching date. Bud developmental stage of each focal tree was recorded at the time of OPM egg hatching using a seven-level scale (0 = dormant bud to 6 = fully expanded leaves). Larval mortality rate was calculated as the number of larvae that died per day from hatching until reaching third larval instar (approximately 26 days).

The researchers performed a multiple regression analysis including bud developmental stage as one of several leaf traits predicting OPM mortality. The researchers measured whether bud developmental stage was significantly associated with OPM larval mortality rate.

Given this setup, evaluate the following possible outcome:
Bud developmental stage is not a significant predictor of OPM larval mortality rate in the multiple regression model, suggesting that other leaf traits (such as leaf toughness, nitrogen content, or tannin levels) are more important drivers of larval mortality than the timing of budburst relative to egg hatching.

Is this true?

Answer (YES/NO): NO